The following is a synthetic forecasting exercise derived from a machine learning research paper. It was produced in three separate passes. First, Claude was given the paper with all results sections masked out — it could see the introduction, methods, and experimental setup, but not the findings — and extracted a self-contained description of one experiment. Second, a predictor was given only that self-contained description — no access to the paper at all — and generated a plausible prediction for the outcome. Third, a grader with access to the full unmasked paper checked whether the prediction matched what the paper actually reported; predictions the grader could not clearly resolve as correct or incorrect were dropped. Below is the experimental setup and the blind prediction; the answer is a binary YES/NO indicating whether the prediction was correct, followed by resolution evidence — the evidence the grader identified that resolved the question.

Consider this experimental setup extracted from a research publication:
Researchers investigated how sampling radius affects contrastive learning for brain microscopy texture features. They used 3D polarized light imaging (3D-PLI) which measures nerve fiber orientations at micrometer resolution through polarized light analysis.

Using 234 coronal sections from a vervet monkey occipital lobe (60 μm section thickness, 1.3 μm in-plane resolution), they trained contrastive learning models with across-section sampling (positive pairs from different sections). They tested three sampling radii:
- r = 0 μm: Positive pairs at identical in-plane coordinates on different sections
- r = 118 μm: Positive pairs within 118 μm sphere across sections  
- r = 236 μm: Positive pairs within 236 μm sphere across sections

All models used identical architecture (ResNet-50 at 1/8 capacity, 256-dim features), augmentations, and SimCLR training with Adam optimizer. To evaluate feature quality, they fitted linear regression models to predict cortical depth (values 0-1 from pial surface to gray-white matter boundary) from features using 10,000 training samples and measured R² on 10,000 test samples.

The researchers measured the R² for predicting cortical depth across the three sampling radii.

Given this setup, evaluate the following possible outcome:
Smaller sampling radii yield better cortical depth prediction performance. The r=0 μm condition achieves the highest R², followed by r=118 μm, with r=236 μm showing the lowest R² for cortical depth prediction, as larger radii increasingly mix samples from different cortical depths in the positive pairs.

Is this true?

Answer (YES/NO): NO